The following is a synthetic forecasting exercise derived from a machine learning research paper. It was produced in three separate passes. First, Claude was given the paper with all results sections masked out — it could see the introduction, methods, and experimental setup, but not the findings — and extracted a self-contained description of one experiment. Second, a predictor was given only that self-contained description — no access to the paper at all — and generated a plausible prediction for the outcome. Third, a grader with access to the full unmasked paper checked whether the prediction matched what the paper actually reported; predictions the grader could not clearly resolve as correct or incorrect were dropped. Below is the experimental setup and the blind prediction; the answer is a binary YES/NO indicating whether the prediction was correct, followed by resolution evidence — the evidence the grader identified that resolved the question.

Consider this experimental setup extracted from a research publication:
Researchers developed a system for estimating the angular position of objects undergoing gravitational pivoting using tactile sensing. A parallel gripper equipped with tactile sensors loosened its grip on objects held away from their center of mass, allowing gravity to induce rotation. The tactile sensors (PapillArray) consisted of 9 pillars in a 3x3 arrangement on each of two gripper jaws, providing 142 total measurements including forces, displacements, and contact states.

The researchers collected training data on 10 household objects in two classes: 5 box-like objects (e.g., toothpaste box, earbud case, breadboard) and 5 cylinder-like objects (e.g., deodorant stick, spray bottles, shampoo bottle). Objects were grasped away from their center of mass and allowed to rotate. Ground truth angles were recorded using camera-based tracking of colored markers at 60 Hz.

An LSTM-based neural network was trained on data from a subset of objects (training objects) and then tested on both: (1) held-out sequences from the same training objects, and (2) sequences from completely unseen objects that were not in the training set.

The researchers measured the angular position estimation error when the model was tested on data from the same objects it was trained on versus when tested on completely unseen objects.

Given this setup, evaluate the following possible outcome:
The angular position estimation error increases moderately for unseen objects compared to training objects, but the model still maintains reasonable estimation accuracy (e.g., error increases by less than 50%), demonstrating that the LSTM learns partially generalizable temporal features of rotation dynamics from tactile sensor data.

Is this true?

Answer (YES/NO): NO